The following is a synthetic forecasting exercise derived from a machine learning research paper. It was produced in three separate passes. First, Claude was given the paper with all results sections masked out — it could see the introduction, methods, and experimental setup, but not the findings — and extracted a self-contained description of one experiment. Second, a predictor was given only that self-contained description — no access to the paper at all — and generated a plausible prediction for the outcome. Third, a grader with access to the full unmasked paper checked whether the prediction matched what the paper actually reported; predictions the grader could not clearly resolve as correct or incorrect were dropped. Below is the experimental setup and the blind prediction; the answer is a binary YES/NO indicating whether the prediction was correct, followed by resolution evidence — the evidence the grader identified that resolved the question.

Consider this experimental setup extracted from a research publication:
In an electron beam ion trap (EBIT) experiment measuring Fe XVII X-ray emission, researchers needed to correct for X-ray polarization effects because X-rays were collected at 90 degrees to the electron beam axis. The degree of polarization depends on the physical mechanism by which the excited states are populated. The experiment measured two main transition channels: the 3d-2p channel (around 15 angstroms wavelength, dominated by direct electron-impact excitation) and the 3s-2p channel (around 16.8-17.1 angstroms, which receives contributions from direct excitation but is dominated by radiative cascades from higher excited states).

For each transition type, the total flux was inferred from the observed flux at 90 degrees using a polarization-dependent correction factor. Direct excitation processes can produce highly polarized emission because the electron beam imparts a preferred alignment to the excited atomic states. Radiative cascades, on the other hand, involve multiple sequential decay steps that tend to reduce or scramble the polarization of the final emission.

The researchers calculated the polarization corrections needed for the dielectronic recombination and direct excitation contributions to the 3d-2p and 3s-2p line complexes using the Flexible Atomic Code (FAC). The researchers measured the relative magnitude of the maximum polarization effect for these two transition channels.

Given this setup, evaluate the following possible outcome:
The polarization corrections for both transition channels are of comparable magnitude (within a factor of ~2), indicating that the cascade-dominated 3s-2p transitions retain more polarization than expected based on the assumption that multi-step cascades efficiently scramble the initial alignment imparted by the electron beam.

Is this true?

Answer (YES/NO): NO